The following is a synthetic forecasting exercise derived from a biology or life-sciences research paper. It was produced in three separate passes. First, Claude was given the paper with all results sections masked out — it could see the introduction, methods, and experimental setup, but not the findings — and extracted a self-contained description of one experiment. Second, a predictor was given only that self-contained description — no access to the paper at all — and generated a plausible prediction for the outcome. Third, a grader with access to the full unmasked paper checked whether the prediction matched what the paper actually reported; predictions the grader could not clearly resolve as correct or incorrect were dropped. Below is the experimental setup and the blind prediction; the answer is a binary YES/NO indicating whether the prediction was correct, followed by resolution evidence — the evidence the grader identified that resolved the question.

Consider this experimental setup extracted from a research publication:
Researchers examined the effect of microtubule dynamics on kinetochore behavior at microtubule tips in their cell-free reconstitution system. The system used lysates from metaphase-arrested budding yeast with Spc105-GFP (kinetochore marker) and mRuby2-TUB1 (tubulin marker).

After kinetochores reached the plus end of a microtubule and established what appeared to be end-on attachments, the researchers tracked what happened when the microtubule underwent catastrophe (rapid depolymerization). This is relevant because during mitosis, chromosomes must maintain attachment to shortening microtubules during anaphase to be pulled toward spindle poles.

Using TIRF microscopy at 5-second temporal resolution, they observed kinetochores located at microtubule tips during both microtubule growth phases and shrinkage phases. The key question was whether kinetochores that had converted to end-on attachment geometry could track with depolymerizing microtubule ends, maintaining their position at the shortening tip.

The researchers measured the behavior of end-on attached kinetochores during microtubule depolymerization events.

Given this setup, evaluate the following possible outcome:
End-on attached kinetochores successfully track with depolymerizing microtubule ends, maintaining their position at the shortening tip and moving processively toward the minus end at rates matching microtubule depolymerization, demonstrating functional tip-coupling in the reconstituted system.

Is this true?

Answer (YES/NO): YES